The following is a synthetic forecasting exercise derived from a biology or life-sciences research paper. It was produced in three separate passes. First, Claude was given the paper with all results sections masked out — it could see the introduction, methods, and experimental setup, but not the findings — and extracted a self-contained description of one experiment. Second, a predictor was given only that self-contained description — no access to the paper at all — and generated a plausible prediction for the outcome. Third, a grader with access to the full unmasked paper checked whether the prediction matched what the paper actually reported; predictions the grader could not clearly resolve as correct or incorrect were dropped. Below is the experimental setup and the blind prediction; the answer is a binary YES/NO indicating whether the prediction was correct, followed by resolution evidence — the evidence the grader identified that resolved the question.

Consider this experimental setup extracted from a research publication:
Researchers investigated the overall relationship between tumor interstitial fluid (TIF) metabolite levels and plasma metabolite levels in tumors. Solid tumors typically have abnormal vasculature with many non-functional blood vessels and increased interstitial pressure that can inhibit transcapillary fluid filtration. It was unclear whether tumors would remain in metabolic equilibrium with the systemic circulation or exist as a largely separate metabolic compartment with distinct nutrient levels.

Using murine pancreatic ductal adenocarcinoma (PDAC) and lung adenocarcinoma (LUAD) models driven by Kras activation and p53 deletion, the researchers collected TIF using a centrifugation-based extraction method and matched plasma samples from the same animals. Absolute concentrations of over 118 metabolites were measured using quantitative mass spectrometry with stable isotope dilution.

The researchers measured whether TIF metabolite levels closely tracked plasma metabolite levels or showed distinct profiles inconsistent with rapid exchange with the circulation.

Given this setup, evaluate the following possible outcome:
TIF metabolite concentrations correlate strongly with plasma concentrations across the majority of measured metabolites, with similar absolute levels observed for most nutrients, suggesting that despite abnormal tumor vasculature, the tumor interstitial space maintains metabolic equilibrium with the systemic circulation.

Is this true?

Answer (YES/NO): NO